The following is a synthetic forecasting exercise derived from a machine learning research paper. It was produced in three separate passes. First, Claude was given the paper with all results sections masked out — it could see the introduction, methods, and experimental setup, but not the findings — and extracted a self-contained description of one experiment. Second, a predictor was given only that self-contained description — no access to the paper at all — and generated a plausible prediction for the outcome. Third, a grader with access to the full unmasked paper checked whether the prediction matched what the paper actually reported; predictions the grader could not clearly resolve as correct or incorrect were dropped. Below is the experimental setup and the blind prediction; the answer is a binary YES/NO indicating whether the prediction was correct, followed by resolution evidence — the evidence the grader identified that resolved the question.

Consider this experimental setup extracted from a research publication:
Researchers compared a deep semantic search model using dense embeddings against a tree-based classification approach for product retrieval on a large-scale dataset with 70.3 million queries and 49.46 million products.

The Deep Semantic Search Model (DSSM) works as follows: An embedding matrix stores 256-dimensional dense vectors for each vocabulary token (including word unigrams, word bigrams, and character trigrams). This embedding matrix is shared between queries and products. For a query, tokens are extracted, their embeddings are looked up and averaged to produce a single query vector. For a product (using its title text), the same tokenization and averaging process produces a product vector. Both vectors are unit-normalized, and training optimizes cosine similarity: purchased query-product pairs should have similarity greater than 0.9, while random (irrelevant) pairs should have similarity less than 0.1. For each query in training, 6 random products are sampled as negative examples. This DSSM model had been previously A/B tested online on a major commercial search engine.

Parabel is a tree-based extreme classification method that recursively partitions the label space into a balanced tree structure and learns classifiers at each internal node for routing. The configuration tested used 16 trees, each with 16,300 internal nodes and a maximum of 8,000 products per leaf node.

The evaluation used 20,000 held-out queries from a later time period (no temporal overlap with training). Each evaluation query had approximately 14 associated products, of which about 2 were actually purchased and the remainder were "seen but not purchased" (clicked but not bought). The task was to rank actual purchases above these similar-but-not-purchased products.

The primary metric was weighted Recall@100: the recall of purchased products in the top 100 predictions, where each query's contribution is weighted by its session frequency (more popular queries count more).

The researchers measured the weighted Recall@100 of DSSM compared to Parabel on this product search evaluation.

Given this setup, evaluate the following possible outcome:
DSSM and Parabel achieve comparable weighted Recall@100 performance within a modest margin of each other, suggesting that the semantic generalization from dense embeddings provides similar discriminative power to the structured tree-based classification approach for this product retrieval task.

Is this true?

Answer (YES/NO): NO